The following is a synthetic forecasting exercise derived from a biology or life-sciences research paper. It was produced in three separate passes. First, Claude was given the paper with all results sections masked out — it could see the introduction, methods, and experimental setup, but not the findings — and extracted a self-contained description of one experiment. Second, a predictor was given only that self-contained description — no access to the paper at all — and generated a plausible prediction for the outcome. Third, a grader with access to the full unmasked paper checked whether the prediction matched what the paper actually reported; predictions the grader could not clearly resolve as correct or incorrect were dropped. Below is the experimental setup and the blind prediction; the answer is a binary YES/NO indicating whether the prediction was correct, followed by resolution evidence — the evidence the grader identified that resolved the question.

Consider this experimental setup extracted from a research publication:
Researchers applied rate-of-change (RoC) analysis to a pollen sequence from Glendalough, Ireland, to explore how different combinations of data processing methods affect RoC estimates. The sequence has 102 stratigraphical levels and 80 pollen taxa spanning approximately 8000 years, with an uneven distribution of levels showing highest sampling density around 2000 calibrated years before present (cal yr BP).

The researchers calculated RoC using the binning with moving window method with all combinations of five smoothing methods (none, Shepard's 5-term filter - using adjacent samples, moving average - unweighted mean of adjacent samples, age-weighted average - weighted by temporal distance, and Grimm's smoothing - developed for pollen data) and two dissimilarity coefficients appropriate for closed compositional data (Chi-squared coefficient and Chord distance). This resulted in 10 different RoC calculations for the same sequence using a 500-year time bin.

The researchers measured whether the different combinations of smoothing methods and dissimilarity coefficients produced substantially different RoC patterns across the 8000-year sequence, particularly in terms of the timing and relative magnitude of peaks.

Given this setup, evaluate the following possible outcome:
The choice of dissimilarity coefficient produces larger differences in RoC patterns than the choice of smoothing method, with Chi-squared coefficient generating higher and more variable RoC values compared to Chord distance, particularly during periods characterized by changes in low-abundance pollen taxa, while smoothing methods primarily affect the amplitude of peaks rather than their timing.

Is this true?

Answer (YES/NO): NO